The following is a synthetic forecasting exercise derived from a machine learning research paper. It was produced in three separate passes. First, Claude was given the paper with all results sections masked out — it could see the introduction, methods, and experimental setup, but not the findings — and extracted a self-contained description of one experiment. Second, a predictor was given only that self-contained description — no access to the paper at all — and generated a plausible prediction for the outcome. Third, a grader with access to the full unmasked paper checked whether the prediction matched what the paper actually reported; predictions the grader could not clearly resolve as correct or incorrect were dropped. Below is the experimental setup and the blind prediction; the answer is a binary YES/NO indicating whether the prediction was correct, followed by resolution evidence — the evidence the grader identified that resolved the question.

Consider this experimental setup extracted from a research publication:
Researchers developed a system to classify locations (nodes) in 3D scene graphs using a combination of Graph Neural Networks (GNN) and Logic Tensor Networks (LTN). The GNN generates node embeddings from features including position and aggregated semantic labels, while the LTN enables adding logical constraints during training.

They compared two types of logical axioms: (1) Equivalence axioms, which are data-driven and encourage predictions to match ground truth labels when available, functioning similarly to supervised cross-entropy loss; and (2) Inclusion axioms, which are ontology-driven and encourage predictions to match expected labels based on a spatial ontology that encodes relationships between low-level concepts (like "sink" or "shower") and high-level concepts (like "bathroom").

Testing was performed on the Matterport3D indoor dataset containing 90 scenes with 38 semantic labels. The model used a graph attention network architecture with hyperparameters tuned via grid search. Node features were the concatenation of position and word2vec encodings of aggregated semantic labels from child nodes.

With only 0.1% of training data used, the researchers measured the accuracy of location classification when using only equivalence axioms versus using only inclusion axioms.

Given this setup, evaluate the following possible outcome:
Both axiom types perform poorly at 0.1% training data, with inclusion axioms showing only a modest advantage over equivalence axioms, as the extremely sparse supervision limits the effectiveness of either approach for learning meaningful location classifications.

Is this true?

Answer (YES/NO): NO